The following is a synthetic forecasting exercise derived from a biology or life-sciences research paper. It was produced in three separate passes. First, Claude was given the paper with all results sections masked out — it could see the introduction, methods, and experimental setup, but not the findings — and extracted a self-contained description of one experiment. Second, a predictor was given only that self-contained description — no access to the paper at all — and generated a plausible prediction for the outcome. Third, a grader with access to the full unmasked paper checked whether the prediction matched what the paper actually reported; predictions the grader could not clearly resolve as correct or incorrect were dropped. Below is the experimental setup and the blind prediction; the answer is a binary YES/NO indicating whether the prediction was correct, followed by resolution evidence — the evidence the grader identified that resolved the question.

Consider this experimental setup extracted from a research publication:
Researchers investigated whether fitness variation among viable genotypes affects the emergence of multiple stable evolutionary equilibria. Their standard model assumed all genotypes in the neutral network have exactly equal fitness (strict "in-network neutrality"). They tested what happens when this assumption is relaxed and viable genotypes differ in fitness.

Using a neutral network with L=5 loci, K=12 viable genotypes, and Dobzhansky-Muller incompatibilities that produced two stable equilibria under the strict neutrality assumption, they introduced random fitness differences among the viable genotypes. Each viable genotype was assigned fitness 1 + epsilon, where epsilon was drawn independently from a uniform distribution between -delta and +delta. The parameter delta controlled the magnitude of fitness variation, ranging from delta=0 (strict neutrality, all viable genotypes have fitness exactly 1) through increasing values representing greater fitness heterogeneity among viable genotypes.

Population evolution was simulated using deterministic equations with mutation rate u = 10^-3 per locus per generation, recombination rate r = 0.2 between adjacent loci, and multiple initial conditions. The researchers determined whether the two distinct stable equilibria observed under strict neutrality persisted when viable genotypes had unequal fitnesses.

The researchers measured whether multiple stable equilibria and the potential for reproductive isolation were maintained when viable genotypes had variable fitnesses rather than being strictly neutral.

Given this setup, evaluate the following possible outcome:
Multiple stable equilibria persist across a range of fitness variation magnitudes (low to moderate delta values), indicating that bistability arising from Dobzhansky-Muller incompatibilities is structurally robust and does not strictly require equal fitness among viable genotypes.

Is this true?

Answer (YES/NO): YES